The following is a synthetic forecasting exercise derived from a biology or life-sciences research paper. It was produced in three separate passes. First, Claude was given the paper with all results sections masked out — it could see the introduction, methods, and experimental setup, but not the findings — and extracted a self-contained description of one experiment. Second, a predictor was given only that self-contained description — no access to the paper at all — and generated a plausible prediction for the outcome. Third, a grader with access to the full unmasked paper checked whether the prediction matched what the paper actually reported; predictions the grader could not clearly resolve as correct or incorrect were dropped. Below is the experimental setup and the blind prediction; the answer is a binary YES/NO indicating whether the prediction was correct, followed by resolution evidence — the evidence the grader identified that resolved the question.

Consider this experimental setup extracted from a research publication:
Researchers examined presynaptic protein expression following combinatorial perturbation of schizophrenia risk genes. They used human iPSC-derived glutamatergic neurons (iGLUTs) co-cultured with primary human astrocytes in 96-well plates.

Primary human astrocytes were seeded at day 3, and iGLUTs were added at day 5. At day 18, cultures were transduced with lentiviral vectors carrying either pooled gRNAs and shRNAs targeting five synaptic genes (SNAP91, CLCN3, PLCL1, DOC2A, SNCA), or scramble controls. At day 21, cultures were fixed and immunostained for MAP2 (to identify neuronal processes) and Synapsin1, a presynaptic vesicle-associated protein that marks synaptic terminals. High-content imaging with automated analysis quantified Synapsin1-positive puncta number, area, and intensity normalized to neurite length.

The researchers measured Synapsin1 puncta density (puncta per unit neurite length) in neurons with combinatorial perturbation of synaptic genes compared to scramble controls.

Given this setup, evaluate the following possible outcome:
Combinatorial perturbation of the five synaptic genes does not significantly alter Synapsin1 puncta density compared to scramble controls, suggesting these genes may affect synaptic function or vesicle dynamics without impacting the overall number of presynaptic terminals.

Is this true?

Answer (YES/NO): NO